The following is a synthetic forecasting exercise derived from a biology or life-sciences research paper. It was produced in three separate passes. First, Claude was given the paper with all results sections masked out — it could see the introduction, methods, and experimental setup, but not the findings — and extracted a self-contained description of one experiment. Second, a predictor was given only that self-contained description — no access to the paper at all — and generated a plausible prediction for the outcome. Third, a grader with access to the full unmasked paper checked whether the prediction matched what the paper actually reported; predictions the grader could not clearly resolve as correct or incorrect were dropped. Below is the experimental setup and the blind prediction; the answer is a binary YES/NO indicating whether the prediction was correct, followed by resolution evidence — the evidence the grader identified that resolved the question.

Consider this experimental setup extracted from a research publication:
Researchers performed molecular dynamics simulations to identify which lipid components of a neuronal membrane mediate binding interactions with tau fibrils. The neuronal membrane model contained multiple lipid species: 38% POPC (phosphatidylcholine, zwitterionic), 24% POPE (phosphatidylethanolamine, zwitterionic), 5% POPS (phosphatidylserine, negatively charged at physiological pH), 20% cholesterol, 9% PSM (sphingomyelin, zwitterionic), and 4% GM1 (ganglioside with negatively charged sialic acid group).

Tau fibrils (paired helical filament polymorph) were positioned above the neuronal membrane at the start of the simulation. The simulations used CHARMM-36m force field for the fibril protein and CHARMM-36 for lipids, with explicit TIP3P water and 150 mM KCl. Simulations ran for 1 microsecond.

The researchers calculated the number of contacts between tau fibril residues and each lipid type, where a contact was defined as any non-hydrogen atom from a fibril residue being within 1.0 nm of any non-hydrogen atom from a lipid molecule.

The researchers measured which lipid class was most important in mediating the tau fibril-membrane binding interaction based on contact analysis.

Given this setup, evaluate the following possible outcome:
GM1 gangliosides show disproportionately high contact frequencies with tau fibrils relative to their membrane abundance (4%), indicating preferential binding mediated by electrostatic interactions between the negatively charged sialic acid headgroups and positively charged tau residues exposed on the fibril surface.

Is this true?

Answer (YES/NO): NO